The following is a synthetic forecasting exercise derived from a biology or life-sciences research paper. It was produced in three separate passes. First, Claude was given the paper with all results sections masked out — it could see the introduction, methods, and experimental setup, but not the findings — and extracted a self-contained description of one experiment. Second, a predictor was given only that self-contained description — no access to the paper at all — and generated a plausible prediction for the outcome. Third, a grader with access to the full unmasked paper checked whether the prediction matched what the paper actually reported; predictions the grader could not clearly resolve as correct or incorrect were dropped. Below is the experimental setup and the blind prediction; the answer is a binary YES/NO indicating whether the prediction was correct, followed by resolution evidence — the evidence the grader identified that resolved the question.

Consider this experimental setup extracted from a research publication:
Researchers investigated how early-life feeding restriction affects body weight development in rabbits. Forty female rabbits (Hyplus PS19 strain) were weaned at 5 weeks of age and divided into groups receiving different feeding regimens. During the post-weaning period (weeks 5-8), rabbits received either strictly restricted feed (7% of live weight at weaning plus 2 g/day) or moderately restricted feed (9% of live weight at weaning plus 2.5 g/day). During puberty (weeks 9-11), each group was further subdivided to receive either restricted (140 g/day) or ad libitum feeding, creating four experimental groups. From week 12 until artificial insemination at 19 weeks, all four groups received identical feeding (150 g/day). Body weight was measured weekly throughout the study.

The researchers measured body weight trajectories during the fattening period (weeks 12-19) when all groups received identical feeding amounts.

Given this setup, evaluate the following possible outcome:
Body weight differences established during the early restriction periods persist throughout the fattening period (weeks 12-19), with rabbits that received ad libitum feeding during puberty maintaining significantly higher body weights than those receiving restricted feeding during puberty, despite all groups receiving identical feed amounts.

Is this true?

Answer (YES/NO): NO